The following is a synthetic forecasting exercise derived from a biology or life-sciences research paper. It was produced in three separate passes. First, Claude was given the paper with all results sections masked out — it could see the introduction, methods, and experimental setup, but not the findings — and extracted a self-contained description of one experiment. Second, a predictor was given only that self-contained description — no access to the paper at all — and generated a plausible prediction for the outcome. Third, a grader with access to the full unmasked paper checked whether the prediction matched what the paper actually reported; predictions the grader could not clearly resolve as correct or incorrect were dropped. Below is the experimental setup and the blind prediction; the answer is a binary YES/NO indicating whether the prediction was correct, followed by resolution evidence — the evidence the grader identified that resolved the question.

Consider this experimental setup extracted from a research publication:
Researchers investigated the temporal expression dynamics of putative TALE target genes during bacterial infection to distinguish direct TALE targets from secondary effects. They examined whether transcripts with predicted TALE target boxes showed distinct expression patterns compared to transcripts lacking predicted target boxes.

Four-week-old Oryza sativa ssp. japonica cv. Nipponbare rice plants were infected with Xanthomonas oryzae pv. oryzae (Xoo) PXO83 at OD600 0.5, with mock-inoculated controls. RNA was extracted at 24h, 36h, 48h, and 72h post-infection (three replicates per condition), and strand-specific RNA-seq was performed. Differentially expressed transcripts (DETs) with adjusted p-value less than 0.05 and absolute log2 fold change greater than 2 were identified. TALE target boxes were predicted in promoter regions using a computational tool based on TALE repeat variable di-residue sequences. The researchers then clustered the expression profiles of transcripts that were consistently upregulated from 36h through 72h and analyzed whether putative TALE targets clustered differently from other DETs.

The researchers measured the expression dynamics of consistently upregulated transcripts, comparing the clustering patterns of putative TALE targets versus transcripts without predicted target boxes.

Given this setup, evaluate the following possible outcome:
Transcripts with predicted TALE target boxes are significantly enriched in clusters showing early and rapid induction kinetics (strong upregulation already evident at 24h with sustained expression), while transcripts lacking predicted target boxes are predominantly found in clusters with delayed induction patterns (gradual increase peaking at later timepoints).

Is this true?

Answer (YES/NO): NO